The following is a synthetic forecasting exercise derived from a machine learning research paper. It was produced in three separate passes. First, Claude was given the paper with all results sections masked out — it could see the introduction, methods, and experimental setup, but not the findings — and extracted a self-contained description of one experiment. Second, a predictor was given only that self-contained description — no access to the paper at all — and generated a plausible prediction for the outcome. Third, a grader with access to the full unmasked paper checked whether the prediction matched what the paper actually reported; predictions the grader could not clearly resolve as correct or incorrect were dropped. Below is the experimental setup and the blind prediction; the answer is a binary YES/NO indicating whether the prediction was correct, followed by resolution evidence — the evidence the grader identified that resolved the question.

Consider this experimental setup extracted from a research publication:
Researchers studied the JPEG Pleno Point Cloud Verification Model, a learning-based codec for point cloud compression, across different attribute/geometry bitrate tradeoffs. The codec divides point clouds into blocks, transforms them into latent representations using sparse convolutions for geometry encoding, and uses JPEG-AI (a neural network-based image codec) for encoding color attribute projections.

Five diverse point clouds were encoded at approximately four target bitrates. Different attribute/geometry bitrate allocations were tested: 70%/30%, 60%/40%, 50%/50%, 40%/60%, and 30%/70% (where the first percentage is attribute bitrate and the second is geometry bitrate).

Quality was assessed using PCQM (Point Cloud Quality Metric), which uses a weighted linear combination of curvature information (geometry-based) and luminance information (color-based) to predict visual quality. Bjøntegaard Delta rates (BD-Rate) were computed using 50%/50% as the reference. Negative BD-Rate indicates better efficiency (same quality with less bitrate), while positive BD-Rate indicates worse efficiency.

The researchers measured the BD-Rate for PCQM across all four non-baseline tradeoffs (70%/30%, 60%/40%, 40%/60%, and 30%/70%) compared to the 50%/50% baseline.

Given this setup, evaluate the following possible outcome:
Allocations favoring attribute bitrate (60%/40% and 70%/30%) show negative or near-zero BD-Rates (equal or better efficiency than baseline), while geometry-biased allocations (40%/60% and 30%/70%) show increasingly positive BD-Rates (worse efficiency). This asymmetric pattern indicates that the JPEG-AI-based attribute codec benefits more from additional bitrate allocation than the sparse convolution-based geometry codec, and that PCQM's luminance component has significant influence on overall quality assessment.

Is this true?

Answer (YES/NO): NO